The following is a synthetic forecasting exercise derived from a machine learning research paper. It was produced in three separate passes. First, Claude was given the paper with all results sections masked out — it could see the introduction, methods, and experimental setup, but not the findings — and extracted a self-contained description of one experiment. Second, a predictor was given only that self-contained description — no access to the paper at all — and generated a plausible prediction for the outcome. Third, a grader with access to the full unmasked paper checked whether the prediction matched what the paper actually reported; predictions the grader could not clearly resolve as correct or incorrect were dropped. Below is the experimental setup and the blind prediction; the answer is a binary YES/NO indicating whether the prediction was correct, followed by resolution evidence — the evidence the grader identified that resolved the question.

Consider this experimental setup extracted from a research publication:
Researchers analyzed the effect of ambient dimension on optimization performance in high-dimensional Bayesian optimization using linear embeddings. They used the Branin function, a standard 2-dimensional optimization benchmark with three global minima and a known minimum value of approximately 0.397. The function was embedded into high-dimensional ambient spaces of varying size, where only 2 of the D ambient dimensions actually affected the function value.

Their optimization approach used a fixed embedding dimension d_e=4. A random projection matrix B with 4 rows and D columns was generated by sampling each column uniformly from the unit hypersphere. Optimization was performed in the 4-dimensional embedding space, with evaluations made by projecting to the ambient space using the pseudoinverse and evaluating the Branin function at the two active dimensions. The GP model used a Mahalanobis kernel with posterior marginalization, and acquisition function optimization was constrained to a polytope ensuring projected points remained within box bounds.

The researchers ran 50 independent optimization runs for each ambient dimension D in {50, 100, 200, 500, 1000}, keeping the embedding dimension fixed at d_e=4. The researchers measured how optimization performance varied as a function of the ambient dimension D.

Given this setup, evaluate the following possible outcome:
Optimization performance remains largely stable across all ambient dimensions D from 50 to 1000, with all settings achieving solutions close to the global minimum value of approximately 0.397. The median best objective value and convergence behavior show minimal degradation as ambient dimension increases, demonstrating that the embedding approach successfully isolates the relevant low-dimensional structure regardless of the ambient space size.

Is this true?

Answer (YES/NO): YES